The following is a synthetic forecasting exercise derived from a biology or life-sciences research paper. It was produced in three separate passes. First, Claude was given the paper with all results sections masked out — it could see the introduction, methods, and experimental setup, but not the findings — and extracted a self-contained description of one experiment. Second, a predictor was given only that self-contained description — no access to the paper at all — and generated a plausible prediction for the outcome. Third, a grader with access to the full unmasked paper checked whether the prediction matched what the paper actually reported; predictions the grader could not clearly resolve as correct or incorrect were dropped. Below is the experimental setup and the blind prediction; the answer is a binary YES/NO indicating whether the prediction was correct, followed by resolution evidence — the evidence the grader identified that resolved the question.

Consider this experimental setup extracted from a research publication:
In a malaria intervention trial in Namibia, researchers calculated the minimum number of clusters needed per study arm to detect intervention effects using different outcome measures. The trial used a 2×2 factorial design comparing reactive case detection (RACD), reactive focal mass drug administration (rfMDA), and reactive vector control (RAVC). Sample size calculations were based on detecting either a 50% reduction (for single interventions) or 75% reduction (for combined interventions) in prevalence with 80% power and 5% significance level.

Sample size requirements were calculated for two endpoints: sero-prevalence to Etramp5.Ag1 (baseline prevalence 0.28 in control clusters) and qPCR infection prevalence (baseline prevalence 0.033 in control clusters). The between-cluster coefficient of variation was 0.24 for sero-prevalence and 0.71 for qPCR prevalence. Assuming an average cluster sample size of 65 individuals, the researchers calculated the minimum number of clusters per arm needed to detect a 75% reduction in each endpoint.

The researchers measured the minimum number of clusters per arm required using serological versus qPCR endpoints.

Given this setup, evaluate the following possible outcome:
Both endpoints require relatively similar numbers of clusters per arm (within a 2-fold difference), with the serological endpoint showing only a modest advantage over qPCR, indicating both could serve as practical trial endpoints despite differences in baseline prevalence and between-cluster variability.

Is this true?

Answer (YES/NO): NO